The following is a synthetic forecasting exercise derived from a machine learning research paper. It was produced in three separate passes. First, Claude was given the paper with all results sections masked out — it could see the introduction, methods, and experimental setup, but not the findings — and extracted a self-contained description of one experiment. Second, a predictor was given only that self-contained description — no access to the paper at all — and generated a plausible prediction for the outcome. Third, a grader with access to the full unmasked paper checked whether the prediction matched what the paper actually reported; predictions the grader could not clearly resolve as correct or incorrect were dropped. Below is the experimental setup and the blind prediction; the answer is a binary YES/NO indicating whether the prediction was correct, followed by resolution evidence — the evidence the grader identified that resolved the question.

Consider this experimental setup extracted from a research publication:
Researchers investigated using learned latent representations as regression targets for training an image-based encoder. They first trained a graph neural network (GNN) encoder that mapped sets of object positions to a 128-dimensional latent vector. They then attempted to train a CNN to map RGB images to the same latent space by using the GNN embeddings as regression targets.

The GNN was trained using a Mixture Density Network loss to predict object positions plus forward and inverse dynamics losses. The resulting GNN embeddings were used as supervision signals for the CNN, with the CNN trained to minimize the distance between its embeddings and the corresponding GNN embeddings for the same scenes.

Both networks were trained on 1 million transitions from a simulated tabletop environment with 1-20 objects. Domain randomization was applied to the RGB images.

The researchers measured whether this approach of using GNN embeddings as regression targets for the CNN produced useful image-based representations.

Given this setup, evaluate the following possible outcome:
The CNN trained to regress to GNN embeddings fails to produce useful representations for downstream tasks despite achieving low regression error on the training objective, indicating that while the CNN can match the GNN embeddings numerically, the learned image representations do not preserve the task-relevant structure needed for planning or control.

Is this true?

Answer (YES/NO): NO